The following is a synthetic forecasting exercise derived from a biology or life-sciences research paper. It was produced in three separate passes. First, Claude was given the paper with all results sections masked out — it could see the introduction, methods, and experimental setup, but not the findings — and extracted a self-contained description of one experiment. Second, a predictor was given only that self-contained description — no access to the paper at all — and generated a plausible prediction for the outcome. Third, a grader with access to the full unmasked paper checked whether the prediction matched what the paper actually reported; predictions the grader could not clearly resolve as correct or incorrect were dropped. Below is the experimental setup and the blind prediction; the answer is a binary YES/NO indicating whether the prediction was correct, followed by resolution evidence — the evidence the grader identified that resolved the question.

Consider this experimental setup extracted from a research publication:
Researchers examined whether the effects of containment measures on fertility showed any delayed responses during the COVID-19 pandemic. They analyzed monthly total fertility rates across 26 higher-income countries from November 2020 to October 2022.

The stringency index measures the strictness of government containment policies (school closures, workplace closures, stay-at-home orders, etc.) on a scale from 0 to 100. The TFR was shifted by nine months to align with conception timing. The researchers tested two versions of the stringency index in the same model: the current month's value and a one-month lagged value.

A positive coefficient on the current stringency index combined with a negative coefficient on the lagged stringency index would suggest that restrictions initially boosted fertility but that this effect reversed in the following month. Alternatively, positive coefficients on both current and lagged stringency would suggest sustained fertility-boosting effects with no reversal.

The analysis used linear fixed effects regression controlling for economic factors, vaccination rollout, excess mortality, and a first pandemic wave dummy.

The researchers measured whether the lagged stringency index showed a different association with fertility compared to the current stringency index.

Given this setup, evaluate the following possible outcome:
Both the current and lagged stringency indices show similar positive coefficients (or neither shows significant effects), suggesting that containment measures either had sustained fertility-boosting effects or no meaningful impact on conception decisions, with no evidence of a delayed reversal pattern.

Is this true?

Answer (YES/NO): NO